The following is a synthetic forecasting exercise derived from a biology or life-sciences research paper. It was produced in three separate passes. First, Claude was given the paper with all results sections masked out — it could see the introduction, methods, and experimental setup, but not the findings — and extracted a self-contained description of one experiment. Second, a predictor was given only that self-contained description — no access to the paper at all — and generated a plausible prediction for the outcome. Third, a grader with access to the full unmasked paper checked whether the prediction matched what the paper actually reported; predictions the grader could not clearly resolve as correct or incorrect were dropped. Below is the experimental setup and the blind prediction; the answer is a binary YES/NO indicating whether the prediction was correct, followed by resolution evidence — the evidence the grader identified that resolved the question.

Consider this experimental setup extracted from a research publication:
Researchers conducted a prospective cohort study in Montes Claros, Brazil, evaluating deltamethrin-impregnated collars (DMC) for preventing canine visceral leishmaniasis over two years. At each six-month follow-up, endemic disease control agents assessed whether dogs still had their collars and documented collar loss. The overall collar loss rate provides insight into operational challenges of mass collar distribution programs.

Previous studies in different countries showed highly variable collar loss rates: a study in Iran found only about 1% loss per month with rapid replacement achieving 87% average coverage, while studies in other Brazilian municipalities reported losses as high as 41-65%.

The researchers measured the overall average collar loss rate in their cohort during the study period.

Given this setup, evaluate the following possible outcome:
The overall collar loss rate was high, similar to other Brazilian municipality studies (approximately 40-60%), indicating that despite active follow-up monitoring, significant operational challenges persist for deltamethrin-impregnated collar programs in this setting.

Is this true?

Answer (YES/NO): NO